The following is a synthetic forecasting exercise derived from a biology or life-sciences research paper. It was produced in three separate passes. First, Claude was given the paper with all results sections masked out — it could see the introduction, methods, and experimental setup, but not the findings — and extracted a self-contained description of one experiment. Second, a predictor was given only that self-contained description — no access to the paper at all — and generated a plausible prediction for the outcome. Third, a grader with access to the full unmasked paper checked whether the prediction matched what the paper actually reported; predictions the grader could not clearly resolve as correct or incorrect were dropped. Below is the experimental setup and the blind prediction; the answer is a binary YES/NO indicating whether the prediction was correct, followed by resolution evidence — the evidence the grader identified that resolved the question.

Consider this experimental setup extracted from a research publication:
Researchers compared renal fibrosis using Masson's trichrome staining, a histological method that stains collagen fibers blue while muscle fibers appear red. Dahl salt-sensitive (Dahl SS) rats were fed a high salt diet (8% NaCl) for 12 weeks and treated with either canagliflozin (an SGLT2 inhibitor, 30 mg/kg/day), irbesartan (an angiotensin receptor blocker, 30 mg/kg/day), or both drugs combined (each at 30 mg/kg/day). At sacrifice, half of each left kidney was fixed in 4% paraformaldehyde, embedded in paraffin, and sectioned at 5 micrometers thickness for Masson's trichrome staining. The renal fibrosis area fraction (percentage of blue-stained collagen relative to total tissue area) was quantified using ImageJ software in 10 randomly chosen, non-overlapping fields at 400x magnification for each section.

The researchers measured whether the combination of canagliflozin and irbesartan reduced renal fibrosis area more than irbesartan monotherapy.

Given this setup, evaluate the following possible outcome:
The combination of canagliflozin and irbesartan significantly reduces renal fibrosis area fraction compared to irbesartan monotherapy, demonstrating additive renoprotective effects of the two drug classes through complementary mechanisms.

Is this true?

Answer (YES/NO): YES